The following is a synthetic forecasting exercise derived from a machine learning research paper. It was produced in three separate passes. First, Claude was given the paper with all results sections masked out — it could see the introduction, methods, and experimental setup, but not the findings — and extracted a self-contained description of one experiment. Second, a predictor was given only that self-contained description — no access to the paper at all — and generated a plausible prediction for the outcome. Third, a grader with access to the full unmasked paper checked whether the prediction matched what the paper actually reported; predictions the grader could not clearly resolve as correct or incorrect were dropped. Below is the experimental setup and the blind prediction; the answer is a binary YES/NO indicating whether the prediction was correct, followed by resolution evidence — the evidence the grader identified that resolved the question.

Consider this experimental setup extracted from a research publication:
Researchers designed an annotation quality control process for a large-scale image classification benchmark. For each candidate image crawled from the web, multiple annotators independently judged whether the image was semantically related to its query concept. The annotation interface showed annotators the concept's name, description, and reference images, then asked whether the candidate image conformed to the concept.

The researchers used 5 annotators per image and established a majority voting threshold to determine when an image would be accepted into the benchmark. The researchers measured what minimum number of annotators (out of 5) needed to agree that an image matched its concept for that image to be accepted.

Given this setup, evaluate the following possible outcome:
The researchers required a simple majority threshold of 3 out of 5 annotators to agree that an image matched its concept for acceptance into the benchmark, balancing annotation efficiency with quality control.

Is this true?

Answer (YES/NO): YES